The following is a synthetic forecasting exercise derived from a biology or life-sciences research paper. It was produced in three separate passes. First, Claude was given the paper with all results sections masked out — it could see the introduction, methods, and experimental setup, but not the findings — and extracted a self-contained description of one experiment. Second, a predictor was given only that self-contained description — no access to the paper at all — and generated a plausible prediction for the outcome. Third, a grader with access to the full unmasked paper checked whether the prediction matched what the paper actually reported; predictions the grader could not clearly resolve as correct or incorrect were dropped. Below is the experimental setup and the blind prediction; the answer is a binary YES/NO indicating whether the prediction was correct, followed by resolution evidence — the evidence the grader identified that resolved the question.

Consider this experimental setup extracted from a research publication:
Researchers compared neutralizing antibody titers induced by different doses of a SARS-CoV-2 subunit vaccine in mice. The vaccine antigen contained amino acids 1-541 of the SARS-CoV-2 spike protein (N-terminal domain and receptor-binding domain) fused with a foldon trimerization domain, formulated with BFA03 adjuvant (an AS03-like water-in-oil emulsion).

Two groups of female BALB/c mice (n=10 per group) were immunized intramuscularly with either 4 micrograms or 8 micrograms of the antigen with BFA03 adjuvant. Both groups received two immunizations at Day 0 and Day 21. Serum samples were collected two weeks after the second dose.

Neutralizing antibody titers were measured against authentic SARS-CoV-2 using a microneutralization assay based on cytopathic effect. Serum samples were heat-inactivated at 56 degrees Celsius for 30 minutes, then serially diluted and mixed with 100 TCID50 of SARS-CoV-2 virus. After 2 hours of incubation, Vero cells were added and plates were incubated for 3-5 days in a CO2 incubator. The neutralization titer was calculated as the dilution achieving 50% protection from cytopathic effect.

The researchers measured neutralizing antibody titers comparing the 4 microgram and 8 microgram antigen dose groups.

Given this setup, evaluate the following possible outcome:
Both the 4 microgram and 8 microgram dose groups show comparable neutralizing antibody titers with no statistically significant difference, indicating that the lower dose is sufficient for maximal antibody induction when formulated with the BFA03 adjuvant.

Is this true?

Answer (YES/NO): YES